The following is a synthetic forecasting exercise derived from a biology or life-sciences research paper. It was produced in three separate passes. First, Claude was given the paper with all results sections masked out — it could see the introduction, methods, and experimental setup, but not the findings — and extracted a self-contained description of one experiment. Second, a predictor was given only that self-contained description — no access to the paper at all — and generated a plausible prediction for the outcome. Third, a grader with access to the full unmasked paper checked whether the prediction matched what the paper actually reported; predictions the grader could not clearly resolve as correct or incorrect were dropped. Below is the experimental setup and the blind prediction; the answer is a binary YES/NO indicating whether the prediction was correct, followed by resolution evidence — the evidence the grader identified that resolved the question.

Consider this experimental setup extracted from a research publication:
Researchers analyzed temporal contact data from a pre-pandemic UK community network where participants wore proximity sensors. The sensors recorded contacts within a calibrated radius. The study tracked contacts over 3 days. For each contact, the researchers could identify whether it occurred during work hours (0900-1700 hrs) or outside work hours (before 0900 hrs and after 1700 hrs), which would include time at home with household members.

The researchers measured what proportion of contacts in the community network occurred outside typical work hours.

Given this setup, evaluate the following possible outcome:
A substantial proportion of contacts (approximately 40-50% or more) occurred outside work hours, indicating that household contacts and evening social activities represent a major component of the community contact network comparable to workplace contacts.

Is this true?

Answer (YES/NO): YES